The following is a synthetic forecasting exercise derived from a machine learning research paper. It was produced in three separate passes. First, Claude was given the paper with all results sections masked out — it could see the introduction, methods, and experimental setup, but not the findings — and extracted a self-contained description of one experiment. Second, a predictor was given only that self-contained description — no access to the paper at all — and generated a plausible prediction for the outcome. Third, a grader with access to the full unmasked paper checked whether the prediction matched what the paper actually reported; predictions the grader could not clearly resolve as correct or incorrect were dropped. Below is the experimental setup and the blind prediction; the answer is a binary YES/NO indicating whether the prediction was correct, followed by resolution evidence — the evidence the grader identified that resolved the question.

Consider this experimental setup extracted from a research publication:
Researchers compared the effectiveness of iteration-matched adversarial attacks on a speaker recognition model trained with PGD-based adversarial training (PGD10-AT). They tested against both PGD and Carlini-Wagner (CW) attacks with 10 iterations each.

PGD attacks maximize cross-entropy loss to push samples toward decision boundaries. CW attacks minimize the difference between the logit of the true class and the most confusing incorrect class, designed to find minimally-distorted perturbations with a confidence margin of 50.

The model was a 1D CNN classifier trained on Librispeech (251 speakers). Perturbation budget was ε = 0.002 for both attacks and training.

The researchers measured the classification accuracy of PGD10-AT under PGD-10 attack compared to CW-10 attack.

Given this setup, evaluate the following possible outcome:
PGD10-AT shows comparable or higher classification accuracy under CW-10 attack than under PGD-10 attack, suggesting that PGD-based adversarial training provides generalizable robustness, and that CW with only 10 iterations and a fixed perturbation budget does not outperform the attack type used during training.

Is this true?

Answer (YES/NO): NO